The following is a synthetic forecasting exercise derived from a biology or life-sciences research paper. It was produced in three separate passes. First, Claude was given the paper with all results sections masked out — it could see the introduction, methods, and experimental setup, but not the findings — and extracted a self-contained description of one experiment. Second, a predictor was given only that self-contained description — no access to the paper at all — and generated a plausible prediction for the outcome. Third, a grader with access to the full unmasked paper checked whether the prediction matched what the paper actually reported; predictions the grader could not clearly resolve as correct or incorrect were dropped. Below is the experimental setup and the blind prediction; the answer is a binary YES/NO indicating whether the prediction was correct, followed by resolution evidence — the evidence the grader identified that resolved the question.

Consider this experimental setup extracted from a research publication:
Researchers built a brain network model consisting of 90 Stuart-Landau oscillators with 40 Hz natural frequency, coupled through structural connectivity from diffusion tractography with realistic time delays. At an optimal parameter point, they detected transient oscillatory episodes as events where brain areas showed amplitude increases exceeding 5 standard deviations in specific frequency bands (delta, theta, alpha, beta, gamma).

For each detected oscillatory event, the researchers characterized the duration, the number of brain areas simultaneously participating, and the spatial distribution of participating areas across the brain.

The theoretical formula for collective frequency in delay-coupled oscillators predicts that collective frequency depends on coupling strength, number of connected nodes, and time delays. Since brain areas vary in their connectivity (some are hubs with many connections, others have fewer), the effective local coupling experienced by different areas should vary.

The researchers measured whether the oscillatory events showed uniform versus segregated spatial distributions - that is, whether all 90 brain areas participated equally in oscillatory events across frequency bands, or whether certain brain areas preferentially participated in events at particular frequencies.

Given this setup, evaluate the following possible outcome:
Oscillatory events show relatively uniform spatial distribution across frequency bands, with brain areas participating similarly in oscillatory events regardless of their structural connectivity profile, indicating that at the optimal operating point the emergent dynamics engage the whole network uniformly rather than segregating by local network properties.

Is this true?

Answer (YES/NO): NO